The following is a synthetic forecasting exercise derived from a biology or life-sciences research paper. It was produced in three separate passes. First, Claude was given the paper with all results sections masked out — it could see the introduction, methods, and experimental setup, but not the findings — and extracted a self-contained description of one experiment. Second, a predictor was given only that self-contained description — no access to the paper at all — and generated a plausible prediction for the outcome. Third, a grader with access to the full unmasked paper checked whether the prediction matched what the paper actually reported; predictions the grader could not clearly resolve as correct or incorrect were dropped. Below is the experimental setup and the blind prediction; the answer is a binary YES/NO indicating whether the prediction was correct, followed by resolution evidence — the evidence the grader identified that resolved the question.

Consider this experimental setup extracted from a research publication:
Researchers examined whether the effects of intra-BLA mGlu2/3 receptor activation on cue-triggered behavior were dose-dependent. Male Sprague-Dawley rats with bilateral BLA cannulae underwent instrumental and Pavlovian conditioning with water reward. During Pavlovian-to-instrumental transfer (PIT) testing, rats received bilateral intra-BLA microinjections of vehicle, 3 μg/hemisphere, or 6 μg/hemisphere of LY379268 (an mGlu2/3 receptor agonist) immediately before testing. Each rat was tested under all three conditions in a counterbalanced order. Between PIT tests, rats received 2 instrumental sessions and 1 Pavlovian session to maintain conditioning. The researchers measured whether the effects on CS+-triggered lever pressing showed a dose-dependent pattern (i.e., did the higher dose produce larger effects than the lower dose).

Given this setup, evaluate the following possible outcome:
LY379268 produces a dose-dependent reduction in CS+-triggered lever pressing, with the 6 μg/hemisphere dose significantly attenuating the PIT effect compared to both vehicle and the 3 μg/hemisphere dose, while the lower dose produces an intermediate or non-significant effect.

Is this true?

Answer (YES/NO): NO